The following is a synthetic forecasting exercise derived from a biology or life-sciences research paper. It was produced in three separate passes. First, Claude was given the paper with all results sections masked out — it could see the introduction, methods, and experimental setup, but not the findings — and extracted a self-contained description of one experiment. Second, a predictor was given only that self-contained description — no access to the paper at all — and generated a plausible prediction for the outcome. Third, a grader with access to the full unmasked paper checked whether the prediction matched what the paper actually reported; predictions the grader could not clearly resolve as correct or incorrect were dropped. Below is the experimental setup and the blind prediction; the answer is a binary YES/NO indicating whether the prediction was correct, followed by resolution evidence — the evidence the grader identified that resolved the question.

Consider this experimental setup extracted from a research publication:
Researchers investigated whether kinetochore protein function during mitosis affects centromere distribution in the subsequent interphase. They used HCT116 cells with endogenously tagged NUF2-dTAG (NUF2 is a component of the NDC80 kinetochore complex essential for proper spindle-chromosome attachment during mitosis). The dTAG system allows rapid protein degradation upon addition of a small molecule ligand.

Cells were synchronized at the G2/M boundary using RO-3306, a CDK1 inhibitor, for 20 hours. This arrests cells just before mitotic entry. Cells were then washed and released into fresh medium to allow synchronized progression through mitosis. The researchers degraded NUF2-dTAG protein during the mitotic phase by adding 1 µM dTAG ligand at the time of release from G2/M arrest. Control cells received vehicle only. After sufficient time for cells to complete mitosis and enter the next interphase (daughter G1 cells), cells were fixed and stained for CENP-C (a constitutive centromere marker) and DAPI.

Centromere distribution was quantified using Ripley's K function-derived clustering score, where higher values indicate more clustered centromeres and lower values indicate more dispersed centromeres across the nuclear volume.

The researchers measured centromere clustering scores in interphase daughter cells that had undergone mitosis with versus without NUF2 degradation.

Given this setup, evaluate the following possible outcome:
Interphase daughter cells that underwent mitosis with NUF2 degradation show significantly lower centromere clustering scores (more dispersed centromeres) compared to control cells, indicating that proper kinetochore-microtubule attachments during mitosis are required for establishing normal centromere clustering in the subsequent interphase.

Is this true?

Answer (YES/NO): YES